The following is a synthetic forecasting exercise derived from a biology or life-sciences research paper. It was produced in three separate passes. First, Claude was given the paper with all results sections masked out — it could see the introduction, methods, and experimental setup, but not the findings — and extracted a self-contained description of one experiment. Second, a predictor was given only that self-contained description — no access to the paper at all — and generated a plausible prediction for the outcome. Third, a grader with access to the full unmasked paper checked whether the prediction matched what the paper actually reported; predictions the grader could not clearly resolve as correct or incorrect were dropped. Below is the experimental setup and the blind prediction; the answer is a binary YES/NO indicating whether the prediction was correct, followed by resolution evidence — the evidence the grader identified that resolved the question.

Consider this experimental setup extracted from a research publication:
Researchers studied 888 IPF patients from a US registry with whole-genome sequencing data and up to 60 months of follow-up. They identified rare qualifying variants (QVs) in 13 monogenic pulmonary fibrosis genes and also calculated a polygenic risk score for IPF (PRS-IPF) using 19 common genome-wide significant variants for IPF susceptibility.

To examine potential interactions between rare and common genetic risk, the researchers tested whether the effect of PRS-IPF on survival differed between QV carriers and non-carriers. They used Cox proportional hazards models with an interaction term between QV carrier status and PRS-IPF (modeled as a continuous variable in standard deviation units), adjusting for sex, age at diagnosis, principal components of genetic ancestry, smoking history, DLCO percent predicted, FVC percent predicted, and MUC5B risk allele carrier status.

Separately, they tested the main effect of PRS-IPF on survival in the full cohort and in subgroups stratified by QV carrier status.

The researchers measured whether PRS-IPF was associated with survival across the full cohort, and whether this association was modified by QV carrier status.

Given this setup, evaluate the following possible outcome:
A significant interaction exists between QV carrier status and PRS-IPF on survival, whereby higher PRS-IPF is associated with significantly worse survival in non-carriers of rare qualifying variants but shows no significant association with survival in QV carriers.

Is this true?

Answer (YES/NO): NO